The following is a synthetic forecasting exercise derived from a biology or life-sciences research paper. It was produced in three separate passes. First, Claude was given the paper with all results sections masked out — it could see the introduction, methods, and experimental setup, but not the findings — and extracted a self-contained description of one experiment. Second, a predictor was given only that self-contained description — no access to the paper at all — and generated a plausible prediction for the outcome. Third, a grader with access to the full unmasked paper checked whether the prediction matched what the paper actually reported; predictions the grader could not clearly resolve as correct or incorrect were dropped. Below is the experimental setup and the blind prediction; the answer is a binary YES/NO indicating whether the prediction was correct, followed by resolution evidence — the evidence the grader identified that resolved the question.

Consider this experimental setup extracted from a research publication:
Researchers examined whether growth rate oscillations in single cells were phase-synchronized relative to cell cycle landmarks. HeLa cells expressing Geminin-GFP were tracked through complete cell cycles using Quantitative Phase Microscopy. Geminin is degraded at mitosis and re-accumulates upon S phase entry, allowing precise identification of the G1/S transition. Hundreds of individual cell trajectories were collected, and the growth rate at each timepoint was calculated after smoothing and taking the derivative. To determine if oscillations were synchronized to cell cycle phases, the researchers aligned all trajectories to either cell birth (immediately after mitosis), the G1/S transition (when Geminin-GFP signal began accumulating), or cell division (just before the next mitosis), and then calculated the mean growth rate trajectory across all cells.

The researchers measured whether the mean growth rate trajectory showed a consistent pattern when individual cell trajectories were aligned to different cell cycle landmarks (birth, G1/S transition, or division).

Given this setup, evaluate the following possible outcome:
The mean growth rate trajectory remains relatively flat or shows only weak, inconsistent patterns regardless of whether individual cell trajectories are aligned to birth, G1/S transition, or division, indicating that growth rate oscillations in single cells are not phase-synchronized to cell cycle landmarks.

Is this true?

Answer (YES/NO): NO